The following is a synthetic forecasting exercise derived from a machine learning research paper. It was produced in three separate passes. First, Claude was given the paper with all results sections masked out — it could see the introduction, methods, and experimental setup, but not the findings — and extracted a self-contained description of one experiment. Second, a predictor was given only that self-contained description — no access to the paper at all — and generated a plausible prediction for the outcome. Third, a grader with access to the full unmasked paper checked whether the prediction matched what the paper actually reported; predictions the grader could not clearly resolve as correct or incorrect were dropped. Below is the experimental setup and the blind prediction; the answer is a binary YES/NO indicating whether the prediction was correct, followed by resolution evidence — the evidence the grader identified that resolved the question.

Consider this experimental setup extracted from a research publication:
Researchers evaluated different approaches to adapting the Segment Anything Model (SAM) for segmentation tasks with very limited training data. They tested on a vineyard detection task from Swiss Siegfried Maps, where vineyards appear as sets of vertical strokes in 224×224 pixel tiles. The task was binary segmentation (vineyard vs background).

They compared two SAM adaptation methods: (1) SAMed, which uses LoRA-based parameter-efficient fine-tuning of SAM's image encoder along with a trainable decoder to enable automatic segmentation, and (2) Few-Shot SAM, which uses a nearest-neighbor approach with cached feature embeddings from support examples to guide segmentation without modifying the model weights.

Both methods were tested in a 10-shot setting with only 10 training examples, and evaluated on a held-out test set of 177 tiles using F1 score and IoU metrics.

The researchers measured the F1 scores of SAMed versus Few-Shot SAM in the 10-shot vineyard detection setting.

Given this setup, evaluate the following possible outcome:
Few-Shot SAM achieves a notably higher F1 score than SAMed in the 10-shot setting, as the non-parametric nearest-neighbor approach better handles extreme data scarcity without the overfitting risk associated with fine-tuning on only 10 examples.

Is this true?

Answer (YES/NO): NO